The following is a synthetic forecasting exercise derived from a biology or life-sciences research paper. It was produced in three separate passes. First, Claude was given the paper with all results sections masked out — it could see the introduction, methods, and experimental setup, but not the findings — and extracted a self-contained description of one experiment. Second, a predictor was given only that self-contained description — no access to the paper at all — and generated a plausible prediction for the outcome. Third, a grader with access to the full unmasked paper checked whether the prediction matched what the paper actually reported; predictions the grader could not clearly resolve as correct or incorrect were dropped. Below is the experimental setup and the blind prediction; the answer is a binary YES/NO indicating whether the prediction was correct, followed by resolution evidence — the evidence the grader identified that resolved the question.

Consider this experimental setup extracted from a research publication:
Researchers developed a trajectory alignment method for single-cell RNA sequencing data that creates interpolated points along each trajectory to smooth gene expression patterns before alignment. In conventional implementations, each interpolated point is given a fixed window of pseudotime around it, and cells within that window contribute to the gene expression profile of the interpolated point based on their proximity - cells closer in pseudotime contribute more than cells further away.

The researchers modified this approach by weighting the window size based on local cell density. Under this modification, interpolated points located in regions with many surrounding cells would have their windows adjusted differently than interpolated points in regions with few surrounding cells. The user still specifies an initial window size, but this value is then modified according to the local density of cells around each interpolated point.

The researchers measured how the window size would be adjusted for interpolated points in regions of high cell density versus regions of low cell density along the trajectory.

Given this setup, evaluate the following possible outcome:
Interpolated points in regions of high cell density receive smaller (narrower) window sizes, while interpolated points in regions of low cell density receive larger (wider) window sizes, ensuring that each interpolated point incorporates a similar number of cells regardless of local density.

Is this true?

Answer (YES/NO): YES